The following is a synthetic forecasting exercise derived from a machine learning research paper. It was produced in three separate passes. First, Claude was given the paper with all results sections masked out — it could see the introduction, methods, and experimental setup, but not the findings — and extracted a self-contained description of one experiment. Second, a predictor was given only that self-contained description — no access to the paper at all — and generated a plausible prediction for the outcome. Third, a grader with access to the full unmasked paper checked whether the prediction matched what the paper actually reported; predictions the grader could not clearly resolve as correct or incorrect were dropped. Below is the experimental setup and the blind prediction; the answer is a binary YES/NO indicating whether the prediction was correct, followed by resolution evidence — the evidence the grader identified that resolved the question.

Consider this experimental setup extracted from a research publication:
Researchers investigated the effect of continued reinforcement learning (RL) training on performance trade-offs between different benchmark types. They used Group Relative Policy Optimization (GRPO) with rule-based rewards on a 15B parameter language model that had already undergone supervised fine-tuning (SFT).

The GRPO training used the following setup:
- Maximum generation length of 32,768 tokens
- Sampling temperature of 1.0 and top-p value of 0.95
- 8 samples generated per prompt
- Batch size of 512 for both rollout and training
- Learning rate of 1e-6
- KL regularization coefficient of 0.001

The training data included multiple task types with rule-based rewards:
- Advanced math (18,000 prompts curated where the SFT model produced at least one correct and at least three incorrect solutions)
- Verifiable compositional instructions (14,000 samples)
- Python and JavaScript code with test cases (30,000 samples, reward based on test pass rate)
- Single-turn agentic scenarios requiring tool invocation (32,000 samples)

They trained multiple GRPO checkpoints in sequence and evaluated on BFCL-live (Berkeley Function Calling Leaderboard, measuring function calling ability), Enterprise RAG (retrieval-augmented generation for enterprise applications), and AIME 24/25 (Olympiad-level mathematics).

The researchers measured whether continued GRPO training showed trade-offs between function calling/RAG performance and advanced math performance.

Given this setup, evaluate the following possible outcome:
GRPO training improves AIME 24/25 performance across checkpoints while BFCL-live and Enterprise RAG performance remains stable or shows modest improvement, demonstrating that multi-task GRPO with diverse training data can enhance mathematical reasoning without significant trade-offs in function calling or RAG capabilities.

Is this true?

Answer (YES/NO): NO